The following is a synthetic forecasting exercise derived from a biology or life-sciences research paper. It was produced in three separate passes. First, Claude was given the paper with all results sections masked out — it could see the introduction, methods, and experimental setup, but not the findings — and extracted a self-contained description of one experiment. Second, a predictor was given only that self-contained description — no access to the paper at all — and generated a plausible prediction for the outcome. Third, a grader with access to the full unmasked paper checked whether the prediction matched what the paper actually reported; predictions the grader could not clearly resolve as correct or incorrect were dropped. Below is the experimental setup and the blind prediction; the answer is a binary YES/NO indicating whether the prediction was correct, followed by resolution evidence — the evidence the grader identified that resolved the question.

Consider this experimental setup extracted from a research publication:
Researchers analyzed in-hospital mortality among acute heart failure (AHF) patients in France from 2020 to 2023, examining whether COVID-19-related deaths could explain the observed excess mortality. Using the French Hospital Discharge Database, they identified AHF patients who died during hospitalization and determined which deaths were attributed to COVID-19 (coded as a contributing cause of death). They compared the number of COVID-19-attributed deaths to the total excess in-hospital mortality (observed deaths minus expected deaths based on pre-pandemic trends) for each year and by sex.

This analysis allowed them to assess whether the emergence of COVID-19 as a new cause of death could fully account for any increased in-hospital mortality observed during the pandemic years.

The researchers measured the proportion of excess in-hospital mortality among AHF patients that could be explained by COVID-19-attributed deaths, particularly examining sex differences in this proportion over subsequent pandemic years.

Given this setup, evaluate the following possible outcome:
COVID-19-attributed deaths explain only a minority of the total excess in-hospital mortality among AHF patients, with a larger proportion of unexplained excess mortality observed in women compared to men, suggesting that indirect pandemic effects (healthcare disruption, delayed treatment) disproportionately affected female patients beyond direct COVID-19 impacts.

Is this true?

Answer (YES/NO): NO